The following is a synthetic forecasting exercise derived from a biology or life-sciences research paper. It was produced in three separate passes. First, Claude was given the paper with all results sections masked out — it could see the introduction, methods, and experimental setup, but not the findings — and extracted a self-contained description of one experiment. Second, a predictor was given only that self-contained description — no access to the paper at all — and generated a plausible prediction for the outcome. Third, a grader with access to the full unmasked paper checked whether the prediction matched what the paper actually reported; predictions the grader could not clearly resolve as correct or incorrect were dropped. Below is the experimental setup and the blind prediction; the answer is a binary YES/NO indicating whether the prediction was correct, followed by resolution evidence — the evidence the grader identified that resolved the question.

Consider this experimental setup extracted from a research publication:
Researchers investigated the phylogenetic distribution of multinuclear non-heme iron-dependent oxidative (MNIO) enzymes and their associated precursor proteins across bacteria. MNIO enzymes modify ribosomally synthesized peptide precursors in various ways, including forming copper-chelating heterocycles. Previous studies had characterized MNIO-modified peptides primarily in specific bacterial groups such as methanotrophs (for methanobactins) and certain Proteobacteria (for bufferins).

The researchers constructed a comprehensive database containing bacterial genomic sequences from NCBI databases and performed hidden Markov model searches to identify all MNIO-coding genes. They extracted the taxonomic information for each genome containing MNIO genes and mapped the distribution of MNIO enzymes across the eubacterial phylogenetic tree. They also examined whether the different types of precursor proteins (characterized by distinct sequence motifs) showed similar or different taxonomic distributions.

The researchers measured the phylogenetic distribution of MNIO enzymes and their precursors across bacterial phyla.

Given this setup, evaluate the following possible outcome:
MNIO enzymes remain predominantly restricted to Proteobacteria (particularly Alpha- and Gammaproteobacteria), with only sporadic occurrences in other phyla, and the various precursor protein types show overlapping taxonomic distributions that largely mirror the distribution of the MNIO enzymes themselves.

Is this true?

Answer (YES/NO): NO